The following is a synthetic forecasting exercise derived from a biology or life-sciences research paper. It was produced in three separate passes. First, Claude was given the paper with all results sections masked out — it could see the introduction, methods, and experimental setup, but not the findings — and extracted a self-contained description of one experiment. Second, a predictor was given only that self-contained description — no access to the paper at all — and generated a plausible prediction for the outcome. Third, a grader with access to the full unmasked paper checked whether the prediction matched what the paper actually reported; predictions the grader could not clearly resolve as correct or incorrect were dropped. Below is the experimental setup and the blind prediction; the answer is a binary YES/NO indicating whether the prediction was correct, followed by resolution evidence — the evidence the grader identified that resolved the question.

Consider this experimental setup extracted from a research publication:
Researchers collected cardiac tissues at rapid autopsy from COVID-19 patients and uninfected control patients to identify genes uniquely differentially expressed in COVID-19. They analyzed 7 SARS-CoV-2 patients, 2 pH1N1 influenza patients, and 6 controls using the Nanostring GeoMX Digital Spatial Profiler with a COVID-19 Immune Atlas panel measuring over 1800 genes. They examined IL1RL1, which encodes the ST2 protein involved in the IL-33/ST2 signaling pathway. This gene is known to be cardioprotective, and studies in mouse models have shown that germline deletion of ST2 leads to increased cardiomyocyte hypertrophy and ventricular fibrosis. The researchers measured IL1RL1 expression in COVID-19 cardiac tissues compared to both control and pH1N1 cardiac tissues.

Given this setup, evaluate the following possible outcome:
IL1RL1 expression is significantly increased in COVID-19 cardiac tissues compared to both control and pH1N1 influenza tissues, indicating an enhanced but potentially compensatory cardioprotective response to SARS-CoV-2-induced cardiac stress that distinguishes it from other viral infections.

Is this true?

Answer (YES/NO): NO